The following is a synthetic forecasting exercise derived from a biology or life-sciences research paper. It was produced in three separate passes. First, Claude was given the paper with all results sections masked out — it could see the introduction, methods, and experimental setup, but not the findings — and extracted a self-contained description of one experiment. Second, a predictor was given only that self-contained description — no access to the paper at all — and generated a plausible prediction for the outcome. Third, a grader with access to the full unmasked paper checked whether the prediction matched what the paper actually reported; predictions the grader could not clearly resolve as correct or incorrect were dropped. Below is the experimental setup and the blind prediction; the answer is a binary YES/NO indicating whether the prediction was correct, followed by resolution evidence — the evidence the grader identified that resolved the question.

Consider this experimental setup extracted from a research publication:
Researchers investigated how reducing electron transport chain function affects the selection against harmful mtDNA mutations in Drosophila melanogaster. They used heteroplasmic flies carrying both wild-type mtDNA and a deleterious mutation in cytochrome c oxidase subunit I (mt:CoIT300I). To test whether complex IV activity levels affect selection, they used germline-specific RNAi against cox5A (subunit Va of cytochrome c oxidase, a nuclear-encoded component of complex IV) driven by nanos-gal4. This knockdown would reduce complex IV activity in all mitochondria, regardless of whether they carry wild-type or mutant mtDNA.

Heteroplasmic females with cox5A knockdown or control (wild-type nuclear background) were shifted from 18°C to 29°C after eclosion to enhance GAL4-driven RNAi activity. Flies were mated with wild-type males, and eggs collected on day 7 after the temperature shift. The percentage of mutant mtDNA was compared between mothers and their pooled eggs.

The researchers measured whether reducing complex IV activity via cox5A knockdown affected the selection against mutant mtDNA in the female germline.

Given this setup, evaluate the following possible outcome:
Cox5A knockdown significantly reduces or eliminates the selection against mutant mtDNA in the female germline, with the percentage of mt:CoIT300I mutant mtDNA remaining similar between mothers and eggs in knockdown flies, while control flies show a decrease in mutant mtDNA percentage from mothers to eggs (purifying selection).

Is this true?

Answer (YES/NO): YES